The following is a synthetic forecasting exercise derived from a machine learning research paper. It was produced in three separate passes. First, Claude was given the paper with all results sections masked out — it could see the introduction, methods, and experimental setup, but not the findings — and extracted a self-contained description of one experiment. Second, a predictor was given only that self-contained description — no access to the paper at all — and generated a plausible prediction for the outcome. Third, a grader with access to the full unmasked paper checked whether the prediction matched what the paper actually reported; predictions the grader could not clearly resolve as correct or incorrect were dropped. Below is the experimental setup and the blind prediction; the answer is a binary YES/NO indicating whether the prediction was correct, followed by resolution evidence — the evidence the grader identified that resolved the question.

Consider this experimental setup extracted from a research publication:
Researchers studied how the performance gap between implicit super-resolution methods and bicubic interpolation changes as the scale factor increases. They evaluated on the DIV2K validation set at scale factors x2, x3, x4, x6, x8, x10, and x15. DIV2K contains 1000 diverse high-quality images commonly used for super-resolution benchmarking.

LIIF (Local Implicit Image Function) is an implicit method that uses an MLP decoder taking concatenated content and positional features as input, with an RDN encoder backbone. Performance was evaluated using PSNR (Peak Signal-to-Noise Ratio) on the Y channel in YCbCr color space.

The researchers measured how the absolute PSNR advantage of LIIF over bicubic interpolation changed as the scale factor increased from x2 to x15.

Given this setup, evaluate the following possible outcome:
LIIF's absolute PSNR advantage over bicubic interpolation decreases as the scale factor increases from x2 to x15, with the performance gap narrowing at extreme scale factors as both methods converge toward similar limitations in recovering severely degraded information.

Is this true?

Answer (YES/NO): YES